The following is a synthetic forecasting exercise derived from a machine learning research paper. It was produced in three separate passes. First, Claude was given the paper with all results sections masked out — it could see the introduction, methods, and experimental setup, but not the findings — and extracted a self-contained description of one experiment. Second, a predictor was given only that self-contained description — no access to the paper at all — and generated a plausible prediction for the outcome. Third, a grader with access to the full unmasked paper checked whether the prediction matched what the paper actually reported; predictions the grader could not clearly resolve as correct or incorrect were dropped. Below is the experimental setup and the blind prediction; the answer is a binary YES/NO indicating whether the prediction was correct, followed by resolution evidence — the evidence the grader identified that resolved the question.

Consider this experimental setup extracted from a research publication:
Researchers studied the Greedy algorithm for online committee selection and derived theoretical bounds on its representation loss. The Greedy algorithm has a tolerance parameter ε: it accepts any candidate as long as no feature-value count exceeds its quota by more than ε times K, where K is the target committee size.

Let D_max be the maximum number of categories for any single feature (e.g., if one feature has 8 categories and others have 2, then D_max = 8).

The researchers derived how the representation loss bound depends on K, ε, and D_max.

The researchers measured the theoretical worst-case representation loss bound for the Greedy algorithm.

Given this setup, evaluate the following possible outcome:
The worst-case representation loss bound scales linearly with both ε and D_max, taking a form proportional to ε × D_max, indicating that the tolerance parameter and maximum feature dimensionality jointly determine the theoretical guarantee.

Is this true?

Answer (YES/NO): NO